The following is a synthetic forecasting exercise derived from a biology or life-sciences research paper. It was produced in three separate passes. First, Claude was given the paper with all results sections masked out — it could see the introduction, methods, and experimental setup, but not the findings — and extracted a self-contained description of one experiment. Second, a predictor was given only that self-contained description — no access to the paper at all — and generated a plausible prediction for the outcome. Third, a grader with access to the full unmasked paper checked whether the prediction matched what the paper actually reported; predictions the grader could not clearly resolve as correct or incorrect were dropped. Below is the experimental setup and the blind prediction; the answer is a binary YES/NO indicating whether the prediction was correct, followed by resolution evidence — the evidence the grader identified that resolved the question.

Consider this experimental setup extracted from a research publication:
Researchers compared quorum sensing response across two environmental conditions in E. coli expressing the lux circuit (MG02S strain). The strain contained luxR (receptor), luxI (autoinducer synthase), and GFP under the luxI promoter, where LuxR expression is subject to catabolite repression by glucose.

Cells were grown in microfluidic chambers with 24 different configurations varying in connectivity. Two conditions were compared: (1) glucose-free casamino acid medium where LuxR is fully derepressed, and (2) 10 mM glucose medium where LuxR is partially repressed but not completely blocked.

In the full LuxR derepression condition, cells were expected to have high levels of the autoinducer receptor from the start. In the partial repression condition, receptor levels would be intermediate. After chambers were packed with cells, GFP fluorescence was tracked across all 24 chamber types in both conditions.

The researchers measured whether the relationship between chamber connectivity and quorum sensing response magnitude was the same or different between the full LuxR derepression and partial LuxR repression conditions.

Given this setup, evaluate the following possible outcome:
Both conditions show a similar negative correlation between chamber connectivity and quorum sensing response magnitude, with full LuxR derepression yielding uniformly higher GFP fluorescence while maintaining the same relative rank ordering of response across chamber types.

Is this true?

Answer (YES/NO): NO